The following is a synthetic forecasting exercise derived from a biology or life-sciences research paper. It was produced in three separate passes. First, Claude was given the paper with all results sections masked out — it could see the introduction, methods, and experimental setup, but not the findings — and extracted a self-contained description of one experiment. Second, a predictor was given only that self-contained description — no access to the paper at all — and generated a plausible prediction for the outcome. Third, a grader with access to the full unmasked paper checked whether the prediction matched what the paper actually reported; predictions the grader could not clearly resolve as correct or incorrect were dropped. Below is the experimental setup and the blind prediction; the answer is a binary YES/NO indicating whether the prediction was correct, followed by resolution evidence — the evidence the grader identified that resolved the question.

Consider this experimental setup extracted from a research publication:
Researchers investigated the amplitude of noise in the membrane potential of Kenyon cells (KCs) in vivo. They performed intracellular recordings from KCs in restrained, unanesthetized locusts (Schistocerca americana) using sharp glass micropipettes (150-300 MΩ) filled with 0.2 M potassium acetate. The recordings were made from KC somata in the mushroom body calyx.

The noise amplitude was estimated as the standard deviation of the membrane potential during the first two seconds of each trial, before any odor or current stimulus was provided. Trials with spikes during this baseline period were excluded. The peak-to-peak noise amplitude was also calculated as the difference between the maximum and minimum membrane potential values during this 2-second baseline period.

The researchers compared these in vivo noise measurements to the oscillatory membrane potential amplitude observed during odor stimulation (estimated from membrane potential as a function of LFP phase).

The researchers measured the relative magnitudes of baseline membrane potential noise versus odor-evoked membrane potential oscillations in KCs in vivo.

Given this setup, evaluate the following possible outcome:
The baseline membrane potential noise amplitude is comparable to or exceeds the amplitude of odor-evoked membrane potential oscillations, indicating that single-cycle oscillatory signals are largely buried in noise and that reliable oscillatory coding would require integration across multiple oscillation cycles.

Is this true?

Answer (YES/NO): NO